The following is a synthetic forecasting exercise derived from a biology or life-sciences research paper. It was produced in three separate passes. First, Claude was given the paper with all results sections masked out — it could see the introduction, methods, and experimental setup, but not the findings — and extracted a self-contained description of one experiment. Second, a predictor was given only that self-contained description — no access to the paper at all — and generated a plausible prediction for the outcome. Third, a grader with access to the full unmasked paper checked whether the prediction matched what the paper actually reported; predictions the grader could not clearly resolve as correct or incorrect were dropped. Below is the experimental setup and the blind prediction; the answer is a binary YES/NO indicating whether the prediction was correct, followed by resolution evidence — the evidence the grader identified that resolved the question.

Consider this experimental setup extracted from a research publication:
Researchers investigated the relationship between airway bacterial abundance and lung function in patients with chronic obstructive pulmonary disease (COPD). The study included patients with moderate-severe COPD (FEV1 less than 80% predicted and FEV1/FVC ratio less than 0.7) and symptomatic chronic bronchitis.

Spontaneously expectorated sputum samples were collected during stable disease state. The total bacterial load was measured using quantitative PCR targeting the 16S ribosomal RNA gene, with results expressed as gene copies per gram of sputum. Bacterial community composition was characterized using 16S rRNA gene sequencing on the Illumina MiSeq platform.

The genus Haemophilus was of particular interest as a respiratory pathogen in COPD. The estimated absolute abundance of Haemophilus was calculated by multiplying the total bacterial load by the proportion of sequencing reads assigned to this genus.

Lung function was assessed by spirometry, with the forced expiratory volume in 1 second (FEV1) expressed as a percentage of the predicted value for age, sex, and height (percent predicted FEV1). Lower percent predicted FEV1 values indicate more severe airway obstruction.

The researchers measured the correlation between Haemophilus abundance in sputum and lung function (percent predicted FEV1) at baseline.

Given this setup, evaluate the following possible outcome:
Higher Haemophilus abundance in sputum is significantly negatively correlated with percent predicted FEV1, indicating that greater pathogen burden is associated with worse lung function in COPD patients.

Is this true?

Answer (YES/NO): NO